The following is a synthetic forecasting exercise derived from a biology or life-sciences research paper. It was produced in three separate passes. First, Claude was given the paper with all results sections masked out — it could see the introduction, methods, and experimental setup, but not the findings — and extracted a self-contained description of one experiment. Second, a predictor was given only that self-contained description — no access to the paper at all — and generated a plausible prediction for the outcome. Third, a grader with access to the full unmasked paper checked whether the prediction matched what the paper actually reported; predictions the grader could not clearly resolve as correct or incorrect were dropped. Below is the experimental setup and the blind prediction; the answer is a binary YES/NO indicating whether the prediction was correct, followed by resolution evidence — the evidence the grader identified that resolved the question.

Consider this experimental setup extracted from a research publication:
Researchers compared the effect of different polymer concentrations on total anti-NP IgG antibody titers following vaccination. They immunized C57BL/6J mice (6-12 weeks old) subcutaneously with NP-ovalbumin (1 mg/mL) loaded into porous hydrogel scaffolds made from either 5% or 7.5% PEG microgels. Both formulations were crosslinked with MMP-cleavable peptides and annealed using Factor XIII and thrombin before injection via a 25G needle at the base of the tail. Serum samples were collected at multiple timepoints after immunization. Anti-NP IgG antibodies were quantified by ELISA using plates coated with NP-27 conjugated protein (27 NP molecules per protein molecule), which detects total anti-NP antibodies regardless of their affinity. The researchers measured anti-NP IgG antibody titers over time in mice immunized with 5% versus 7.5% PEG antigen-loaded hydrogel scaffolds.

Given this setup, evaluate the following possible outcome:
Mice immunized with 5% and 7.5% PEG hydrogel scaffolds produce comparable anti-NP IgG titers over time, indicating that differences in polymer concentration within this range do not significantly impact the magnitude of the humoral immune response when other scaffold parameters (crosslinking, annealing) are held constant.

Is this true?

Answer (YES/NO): NO